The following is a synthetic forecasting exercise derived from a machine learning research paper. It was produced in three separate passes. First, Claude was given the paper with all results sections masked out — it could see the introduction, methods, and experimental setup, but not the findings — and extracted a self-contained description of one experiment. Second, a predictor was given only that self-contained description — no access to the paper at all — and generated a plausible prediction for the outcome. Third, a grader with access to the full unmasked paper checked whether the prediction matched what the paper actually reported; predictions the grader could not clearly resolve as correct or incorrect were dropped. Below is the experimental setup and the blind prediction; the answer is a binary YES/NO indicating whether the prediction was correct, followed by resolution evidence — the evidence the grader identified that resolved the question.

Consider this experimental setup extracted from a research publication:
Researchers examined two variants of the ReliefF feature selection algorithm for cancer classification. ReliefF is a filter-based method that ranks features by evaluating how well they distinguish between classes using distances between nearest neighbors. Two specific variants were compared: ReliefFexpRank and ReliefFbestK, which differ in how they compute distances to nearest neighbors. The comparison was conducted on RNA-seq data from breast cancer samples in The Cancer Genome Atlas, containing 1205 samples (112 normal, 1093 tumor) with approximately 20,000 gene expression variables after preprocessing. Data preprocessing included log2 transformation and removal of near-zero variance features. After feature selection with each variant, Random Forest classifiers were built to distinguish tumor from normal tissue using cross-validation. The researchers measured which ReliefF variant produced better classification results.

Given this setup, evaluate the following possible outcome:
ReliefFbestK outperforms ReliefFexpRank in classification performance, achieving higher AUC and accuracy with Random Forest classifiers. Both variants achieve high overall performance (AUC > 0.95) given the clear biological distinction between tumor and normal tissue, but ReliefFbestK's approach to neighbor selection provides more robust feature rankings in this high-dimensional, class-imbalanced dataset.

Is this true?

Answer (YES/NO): NO